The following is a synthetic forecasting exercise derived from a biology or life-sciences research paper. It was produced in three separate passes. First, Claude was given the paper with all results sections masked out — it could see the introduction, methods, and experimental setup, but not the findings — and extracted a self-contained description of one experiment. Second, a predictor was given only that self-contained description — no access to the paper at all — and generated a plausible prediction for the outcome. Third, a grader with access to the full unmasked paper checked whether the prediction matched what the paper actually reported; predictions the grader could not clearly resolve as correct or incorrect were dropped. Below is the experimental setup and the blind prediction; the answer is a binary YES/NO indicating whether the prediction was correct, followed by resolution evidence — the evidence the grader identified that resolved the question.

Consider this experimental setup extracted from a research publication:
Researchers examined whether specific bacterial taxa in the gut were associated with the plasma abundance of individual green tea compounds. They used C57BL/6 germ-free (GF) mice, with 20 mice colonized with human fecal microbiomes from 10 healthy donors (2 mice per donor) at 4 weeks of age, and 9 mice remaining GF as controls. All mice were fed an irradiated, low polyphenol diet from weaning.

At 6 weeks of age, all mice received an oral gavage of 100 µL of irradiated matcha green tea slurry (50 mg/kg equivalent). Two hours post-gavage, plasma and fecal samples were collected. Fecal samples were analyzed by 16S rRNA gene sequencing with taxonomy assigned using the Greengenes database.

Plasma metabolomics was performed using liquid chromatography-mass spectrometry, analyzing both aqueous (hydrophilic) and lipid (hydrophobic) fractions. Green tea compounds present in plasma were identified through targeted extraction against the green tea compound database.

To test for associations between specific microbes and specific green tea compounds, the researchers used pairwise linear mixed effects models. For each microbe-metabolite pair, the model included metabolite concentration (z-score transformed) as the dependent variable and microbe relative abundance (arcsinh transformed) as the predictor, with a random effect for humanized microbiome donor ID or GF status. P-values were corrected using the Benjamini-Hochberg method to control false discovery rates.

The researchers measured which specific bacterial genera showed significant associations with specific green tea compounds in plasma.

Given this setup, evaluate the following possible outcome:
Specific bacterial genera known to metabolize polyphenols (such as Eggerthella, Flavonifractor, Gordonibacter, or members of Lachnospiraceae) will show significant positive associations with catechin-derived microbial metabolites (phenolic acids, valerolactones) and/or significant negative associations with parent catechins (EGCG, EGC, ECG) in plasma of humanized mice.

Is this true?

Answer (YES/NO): NO